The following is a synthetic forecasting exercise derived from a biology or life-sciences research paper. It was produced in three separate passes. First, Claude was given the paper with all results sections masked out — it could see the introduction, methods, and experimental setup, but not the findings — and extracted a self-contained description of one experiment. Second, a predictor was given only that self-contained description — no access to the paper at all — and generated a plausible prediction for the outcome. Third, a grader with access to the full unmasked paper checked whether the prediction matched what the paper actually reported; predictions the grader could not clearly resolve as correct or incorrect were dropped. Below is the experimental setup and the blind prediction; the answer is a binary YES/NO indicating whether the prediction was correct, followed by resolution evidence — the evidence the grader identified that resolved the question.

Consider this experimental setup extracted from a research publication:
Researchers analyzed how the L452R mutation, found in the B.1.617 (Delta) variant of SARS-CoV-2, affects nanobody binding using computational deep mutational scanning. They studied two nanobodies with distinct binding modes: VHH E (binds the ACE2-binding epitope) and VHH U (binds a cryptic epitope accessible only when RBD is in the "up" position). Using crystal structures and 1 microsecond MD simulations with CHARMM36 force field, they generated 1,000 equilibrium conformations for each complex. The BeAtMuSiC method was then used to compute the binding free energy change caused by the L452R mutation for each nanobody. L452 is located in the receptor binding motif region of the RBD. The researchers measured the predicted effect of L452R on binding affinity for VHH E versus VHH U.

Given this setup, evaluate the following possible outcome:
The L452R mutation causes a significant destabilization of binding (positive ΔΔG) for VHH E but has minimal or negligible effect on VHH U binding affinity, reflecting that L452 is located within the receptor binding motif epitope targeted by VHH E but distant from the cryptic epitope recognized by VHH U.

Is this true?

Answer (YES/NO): YES